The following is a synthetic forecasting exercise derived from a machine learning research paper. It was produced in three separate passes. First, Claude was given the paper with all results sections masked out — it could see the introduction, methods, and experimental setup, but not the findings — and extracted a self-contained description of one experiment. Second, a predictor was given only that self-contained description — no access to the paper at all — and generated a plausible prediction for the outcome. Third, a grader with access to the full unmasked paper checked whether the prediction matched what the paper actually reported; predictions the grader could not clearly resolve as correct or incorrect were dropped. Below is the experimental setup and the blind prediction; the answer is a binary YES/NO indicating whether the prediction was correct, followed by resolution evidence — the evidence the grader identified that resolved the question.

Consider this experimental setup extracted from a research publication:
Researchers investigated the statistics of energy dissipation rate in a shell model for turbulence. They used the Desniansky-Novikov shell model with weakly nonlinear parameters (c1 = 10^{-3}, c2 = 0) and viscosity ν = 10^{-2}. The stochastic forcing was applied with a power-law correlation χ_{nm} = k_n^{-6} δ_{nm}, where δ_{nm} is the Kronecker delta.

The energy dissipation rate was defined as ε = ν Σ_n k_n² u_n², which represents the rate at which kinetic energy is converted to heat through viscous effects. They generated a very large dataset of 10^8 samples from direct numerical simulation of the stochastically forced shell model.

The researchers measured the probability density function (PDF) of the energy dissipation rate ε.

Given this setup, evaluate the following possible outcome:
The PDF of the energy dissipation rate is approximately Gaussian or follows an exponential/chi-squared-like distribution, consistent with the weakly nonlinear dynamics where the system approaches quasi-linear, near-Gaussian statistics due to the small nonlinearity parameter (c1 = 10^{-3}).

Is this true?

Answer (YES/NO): NO